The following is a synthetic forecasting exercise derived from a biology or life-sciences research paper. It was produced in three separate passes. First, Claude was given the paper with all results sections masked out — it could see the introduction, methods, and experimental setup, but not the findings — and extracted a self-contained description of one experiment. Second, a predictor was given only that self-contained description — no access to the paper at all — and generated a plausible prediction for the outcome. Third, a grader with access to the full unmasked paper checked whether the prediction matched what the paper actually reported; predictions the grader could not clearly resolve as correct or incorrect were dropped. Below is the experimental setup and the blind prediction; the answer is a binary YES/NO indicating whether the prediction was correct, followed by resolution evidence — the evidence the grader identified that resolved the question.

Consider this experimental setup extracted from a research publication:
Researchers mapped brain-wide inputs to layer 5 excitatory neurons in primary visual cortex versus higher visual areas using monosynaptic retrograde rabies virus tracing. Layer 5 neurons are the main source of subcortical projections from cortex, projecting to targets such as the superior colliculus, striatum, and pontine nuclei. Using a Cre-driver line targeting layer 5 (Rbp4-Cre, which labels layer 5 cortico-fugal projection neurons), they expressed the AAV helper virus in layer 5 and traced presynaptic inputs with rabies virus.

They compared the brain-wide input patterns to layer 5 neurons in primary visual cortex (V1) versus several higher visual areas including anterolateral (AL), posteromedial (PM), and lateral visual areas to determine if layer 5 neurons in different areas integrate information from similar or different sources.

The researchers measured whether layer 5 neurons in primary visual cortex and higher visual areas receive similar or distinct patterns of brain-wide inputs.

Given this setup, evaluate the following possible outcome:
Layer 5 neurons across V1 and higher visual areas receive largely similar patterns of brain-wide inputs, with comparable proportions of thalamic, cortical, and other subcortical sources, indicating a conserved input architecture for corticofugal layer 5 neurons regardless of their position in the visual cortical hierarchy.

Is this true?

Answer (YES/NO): NO